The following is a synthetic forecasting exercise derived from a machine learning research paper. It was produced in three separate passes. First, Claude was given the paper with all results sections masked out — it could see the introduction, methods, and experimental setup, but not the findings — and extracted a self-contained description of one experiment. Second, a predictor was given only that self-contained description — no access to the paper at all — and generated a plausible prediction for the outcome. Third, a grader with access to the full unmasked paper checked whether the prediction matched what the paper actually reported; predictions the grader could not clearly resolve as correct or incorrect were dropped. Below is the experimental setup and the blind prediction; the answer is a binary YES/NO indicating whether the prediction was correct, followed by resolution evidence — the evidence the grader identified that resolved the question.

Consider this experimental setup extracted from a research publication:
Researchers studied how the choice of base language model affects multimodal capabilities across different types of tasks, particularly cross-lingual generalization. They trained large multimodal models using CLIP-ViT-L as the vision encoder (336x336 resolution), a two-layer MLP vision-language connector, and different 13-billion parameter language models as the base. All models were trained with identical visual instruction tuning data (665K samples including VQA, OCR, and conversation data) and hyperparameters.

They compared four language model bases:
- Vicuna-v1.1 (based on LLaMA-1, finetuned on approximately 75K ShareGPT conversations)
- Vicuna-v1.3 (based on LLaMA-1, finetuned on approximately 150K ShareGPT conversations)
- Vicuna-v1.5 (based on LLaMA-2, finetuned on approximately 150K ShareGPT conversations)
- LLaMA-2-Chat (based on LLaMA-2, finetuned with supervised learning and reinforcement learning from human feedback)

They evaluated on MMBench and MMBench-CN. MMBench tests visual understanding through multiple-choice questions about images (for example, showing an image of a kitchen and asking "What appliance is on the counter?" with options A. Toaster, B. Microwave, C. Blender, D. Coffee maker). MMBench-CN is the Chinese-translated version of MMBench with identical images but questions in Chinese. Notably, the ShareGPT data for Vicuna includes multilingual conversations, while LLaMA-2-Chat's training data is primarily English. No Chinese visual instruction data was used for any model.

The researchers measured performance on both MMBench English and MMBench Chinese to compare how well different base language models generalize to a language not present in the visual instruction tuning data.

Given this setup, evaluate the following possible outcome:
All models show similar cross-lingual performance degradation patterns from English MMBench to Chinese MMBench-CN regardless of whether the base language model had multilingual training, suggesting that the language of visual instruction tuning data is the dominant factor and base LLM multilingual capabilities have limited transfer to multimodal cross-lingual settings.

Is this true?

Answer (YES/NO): NO